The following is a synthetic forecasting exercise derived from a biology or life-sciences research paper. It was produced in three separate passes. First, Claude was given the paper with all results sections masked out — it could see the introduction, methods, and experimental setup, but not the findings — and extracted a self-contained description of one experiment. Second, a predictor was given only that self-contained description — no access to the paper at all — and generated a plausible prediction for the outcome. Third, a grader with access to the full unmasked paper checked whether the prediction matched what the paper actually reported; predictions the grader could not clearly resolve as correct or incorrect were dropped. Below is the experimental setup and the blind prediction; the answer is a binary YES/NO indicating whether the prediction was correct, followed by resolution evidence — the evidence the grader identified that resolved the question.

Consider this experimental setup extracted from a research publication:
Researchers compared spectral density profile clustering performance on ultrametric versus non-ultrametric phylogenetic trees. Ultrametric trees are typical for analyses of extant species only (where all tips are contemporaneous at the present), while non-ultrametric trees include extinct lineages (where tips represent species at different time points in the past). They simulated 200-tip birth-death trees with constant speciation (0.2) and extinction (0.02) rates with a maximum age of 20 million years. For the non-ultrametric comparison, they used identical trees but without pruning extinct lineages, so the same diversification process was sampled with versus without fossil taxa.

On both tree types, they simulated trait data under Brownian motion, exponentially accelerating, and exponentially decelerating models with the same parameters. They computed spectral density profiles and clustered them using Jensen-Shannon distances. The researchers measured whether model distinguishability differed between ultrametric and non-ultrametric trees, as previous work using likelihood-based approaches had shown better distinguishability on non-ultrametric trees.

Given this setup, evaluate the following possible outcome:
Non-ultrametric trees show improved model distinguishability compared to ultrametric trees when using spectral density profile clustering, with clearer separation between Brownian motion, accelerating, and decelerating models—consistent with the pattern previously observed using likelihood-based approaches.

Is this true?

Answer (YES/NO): YES